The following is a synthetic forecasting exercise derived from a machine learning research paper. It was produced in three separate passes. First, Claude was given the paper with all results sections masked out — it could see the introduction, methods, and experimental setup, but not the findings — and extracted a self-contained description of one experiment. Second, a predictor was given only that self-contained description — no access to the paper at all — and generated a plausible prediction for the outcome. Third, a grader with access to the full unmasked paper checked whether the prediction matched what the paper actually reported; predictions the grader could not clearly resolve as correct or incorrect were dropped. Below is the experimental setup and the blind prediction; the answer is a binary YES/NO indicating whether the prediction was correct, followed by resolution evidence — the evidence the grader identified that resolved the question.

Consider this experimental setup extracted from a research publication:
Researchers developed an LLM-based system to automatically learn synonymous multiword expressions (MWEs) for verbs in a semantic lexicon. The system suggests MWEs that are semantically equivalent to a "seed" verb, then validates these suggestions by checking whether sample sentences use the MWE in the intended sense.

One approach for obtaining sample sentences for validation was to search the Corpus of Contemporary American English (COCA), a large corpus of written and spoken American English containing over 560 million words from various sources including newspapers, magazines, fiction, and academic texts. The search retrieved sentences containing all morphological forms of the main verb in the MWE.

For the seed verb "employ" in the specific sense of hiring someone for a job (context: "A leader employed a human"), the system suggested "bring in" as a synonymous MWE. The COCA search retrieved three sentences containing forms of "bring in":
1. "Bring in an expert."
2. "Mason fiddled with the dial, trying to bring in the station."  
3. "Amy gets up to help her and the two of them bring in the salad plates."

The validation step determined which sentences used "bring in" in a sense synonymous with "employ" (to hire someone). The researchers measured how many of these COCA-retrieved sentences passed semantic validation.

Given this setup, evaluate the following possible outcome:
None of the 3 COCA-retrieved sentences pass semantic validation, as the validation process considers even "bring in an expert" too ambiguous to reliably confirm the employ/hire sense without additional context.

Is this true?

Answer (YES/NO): NO